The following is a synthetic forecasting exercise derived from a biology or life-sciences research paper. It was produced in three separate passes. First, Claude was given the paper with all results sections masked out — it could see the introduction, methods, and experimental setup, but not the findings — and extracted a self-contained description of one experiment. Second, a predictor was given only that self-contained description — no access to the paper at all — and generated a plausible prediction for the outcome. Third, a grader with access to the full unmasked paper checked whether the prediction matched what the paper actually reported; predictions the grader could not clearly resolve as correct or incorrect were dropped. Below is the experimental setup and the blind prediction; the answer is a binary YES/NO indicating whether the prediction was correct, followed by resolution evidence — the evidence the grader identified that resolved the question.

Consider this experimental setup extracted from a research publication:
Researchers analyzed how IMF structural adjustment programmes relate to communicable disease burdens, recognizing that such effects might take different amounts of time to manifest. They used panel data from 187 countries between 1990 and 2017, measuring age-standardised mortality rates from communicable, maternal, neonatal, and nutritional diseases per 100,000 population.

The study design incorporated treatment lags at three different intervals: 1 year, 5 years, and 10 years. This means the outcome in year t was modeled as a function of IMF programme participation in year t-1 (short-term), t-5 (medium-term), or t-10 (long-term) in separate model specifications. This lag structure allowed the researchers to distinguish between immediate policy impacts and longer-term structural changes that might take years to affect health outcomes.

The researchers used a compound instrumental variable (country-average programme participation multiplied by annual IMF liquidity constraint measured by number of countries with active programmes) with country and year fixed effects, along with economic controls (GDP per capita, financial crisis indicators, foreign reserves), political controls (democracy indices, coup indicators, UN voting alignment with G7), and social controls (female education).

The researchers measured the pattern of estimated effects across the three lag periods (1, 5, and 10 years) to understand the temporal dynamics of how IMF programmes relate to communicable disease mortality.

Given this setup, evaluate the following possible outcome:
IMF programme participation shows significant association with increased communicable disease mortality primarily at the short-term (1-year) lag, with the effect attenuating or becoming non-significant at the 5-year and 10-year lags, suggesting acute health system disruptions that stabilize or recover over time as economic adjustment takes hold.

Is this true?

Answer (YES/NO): NO